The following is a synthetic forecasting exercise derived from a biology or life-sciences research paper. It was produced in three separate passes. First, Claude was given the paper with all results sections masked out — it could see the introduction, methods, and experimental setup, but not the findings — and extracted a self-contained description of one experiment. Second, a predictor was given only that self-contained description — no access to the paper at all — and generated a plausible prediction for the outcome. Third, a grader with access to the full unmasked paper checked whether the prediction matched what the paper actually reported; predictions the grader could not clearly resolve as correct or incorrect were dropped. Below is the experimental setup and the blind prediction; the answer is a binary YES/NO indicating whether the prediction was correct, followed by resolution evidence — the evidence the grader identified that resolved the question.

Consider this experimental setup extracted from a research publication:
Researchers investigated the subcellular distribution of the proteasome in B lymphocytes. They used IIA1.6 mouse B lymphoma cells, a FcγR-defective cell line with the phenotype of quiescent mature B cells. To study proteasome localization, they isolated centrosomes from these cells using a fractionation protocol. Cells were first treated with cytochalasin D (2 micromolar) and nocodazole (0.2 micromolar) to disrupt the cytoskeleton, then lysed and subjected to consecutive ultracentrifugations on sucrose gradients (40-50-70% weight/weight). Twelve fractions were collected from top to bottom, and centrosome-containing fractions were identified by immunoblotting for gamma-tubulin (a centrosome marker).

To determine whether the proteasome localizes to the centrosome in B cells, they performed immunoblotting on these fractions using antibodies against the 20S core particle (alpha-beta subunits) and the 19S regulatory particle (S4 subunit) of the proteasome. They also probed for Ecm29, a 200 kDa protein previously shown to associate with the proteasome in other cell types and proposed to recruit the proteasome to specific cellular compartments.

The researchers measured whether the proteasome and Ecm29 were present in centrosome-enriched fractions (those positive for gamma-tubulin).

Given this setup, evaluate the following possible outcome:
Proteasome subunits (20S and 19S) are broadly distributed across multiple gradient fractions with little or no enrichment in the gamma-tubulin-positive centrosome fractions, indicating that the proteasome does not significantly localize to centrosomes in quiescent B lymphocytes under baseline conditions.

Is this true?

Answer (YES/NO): NO